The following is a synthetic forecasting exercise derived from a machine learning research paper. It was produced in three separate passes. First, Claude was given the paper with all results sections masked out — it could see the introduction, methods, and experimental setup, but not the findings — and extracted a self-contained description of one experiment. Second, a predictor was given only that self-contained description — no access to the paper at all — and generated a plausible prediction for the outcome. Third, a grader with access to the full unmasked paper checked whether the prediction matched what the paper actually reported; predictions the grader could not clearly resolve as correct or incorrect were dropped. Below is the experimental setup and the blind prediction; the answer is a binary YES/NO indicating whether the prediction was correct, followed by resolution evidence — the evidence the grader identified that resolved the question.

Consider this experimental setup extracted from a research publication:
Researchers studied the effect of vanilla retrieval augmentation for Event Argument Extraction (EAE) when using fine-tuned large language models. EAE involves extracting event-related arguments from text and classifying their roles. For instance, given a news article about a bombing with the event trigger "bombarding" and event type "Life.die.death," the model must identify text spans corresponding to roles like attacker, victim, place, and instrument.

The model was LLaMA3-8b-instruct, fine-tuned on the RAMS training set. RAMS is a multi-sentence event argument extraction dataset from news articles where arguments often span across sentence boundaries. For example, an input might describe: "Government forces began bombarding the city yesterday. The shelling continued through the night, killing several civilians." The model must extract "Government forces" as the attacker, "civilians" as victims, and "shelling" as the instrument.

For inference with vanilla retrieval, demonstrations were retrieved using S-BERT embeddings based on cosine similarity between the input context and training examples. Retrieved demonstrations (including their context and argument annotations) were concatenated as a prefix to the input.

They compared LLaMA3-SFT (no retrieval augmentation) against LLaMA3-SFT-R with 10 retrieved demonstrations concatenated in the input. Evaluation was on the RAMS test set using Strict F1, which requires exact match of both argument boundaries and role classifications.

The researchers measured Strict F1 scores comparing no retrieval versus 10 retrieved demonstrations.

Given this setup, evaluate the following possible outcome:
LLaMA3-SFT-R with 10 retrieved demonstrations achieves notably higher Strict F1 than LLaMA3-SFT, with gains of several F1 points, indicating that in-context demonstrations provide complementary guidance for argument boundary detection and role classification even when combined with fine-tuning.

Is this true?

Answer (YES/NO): NO